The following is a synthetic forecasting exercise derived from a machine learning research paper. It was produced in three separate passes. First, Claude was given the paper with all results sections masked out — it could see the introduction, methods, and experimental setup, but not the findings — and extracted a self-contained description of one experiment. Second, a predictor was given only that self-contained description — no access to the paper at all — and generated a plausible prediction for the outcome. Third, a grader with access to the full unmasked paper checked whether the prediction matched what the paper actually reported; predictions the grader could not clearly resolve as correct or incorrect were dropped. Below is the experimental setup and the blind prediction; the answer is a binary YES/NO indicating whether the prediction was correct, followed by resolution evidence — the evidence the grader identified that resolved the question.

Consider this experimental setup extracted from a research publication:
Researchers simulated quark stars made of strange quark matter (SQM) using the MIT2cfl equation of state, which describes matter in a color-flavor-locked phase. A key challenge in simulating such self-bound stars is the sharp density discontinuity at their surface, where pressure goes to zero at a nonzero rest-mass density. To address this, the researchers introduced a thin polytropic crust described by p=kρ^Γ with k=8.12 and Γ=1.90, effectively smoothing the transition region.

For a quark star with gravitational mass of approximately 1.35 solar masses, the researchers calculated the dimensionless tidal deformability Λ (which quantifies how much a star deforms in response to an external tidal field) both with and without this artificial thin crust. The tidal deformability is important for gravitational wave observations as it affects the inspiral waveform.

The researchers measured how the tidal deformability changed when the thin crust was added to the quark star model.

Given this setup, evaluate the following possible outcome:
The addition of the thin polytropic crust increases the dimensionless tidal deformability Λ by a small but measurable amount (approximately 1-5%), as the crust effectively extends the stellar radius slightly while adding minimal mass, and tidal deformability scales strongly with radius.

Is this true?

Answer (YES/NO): YES